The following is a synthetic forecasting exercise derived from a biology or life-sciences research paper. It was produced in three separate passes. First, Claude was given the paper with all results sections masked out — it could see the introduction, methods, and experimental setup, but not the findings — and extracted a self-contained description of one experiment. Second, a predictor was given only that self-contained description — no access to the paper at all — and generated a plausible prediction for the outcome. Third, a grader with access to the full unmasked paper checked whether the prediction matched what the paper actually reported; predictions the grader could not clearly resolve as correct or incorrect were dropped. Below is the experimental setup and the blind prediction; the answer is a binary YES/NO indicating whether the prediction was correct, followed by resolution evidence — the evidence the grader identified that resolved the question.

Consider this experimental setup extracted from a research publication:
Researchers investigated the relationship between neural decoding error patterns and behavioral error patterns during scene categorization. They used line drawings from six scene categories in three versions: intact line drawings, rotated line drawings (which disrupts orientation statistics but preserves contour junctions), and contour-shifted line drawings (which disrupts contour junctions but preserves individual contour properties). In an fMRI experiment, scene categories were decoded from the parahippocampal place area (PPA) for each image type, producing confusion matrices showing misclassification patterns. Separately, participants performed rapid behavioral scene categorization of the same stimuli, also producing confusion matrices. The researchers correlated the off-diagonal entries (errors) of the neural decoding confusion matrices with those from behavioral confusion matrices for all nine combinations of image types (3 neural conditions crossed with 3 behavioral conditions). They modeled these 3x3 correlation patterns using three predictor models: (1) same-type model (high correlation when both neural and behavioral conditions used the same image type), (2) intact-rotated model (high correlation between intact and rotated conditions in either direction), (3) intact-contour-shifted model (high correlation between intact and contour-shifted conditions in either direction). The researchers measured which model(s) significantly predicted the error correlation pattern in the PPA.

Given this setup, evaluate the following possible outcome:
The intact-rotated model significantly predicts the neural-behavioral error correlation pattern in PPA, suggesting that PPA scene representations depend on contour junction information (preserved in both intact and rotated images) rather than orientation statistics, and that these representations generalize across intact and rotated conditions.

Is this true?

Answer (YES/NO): YES